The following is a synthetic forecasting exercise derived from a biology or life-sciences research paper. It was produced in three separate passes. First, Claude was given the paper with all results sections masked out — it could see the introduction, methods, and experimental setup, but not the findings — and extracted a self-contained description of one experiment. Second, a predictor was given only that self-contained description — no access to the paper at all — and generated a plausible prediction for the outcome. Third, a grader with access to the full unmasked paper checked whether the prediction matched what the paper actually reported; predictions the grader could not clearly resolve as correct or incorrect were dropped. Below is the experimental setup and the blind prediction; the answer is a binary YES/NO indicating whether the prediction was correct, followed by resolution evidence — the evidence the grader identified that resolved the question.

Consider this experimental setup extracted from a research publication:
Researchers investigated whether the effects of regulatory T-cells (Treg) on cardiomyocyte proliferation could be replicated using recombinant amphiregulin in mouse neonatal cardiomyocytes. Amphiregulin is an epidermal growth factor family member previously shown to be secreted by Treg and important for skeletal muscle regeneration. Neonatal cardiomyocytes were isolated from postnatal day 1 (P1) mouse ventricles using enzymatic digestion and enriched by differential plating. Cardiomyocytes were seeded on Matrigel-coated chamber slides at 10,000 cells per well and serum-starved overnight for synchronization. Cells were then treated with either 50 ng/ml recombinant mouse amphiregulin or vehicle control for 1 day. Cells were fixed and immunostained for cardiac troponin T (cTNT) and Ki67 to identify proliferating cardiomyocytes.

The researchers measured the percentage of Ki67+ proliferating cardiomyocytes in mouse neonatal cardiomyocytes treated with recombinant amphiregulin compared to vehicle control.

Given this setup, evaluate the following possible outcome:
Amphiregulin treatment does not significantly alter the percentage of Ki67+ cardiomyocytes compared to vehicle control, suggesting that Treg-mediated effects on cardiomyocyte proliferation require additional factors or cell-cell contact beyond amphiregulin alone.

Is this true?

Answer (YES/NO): NO